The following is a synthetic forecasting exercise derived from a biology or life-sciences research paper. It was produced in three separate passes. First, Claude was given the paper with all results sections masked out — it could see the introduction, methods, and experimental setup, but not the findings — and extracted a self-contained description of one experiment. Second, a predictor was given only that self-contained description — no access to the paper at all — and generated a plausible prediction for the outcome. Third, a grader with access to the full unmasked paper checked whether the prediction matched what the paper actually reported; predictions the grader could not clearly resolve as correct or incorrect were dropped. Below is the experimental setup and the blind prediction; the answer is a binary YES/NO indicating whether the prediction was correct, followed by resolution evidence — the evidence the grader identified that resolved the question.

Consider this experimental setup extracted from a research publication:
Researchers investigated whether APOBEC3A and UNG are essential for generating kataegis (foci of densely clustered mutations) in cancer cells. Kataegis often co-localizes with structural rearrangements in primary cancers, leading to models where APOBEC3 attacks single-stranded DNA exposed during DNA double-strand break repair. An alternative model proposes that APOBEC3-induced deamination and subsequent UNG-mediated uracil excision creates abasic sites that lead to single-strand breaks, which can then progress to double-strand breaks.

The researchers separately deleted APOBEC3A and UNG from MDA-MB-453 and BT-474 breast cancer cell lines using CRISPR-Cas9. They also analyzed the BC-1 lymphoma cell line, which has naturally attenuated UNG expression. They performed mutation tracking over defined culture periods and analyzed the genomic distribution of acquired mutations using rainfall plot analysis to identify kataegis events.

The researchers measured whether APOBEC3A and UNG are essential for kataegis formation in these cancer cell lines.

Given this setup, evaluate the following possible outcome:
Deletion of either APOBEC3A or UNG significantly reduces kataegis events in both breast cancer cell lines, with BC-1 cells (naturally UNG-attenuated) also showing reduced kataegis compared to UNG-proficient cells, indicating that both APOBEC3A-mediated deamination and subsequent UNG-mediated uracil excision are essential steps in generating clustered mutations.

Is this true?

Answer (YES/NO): NO